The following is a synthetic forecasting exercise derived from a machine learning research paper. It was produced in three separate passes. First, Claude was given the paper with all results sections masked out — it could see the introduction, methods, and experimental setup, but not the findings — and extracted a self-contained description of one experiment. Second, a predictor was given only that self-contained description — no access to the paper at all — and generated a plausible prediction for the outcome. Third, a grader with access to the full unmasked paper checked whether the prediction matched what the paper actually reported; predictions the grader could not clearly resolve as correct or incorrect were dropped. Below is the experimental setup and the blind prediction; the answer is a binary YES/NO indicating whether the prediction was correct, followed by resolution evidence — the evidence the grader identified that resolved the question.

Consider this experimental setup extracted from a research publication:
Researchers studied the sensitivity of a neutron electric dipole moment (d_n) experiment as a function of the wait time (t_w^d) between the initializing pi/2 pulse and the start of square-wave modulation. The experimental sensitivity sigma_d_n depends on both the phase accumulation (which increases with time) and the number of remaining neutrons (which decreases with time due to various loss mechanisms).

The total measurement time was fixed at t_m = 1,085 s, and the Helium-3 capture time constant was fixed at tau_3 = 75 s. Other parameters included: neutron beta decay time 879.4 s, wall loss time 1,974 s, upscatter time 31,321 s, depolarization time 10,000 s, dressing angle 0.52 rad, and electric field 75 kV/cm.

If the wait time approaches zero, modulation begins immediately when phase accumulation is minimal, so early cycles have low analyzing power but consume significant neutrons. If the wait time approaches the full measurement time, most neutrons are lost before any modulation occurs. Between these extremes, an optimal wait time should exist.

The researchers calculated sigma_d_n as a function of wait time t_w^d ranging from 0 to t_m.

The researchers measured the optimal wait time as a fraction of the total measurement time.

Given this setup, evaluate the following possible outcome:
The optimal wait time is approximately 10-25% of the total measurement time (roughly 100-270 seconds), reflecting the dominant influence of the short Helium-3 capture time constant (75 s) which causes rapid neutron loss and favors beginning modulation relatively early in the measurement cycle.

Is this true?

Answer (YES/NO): NO